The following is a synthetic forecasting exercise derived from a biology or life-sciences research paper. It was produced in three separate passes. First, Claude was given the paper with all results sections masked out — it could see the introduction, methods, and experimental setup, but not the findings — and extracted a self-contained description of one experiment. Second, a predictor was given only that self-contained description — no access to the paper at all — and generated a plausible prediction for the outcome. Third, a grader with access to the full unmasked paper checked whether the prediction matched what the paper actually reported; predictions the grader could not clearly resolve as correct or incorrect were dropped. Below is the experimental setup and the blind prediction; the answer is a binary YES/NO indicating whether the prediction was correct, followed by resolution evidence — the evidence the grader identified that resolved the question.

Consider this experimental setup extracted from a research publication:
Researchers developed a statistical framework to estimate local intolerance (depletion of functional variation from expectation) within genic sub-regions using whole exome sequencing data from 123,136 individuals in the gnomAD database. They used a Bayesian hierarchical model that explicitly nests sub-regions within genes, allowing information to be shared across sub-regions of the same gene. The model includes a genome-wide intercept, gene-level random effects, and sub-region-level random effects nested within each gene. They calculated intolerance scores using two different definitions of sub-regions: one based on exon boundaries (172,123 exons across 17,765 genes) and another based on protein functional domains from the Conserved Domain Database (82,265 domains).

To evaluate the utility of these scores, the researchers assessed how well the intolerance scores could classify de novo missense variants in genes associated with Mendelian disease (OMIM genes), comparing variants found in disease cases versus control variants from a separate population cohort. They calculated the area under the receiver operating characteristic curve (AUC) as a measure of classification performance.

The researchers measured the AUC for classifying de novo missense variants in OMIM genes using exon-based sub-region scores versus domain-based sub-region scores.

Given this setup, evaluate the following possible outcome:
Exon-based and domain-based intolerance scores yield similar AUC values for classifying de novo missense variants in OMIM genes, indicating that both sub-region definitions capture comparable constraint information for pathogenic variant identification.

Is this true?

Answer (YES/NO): NO